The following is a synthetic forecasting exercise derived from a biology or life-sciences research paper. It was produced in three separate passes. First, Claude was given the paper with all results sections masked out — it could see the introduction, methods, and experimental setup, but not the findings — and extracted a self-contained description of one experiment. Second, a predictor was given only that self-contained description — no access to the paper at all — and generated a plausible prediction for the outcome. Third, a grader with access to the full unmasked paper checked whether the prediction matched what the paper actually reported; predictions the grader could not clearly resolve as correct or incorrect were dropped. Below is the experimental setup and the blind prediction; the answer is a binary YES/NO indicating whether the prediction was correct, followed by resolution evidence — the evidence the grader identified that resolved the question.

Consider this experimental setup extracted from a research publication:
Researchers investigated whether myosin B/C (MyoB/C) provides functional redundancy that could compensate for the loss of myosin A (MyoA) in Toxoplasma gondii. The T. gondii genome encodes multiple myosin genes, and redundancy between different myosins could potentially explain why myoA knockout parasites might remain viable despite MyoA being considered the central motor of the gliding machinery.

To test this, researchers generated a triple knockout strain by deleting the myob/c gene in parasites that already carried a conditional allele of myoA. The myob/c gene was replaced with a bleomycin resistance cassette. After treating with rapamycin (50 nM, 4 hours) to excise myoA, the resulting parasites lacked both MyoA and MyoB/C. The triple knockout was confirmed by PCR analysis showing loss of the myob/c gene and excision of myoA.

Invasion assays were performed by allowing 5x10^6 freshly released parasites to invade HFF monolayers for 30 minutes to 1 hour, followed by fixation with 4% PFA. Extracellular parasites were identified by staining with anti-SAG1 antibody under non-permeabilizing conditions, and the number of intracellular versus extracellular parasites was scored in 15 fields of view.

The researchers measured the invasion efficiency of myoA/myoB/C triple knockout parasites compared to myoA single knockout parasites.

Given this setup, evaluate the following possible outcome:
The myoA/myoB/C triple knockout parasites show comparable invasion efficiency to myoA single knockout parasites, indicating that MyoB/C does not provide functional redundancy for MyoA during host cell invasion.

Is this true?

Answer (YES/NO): NO